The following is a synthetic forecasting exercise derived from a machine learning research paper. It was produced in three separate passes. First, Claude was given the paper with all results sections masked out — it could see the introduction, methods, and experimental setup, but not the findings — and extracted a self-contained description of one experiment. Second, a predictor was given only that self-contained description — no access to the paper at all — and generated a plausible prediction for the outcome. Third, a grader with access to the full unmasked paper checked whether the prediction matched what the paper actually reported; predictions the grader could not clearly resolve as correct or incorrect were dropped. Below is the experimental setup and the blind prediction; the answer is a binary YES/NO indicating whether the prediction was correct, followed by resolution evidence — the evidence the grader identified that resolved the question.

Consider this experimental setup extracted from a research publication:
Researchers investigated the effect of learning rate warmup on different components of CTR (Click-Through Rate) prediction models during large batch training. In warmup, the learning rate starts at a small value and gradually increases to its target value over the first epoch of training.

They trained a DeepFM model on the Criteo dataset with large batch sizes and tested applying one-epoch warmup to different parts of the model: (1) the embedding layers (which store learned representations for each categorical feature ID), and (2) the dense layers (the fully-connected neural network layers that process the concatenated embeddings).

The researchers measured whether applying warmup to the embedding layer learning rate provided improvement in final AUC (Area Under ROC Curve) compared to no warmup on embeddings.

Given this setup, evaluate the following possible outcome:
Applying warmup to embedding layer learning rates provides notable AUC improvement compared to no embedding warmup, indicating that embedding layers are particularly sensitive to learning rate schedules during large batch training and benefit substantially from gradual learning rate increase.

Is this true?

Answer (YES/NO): NO